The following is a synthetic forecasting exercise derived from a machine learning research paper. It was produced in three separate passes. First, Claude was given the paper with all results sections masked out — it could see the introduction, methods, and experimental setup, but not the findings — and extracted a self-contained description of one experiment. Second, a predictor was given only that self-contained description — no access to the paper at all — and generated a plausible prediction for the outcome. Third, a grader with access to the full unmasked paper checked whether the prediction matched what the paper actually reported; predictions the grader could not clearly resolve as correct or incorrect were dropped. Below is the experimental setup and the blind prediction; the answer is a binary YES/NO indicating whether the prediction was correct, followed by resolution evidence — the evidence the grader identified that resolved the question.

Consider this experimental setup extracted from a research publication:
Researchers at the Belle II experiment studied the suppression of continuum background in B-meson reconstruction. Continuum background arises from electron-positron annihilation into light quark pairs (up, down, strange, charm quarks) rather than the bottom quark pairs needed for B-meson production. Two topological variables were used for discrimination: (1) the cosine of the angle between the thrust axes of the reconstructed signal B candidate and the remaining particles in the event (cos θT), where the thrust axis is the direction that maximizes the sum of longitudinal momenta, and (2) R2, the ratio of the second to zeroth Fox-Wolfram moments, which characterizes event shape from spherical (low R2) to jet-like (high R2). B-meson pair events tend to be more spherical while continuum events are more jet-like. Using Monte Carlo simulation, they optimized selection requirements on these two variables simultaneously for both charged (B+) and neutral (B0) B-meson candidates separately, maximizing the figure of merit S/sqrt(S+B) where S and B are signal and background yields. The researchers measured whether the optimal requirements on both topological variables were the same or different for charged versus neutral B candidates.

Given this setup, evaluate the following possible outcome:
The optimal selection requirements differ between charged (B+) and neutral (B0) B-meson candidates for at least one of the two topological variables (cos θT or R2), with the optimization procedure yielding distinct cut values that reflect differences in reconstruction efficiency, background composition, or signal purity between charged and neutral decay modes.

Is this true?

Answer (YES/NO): YES